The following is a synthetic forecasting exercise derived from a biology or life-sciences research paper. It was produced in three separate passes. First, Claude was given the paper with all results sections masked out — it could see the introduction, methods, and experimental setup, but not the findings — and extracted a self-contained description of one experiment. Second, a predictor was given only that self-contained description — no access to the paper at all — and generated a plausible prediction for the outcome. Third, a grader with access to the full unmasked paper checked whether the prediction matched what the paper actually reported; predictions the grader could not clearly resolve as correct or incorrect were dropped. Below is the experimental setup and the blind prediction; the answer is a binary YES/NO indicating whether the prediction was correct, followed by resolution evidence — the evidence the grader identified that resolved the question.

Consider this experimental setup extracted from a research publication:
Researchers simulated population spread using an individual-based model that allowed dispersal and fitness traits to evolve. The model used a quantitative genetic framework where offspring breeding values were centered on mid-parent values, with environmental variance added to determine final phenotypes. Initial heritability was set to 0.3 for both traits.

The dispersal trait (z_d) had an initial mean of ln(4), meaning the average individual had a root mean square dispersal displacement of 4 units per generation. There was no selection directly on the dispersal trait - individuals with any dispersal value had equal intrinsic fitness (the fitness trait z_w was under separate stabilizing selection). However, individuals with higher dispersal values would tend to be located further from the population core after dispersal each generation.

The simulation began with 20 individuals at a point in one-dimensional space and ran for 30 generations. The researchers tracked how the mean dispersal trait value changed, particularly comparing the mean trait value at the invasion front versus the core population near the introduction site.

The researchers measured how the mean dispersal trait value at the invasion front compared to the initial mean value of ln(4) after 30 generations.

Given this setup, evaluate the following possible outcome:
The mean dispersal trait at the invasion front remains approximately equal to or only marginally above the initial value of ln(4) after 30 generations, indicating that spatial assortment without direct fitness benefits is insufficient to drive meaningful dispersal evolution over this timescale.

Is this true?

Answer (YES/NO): NO